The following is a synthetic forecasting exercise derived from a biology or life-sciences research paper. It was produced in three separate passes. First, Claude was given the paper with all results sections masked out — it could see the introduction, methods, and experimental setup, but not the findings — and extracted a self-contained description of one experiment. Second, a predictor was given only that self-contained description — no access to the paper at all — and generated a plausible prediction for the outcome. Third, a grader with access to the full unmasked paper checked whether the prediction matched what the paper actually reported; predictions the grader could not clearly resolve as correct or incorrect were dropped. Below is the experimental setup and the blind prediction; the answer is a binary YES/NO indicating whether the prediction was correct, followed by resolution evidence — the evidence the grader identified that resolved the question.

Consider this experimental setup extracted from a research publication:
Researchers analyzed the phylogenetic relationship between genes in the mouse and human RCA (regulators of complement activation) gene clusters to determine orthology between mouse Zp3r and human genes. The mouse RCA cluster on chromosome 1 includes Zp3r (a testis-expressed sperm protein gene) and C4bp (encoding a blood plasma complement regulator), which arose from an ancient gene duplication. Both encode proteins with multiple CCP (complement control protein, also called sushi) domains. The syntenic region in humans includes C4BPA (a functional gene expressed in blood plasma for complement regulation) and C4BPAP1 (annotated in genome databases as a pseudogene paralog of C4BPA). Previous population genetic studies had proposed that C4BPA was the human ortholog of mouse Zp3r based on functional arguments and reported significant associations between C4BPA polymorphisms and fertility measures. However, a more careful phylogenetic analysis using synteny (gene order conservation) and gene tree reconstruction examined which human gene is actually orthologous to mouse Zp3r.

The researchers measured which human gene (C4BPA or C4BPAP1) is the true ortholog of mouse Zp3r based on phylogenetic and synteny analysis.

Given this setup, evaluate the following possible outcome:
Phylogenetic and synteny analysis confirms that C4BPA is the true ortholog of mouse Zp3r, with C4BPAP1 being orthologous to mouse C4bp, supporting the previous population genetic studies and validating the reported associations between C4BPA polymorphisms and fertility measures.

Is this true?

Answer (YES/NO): NO